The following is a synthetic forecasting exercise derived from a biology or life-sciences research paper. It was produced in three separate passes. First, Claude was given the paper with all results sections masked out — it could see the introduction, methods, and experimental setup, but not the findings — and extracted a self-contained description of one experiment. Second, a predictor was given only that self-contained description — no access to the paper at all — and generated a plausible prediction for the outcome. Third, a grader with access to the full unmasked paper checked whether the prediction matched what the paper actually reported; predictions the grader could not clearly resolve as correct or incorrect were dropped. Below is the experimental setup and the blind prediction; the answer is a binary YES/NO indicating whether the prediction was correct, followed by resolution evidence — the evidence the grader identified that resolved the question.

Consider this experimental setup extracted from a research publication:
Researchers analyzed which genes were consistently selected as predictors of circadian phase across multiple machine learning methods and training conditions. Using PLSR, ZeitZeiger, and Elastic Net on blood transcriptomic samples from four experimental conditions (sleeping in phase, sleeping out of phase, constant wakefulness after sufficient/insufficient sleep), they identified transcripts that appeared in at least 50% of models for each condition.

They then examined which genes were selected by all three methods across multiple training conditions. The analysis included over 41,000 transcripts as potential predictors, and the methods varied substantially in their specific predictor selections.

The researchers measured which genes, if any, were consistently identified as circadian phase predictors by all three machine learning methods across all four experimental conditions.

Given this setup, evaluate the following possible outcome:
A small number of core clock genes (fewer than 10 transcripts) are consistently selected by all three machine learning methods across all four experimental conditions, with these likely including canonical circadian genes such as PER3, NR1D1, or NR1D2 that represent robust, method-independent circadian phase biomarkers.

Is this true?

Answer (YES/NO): NO